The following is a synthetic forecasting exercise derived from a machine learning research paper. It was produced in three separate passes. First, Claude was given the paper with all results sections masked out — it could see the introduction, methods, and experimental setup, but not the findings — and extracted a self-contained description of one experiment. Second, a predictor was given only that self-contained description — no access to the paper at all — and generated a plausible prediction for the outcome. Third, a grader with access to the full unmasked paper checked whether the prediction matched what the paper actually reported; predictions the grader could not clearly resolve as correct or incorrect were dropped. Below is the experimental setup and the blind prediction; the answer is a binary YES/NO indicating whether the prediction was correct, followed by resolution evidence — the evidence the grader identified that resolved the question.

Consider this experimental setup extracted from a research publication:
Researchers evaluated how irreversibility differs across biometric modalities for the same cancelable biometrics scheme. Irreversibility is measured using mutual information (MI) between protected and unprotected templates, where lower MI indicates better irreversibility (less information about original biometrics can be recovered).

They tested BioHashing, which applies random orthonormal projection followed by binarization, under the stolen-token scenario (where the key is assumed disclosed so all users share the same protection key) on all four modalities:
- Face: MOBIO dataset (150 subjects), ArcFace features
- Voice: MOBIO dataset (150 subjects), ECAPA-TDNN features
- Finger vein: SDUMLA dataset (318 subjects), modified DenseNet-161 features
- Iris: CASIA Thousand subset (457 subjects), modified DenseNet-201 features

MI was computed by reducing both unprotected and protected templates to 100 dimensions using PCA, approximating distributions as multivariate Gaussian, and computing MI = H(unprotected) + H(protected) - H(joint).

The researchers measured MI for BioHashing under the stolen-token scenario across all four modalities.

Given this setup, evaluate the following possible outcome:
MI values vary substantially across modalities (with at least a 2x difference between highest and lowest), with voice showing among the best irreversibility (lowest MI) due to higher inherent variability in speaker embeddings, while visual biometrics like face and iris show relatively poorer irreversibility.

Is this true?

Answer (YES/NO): YES